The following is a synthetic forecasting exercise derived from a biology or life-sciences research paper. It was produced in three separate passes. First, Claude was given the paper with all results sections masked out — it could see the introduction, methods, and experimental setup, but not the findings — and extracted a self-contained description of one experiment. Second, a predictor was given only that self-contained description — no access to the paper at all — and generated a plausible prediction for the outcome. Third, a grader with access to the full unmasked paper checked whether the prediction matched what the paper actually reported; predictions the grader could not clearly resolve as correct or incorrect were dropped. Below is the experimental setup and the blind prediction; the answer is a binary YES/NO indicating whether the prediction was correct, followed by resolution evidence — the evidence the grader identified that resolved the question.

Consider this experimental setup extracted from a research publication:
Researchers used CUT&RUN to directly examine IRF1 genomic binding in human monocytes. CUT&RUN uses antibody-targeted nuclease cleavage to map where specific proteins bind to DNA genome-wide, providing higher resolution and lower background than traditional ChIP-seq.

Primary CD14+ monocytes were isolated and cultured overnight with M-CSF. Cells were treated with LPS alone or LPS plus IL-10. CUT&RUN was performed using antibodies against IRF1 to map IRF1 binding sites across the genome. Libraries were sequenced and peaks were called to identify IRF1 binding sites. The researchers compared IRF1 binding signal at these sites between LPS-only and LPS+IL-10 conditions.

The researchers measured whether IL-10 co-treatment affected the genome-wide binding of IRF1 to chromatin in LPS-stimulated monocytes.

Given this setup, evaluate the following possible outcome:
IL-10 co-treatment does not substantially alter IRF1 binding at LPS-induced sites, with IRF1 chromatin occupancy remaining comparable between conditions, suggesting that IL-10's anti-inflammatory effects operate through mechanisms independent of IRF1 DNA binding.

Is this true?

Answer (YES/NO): NO